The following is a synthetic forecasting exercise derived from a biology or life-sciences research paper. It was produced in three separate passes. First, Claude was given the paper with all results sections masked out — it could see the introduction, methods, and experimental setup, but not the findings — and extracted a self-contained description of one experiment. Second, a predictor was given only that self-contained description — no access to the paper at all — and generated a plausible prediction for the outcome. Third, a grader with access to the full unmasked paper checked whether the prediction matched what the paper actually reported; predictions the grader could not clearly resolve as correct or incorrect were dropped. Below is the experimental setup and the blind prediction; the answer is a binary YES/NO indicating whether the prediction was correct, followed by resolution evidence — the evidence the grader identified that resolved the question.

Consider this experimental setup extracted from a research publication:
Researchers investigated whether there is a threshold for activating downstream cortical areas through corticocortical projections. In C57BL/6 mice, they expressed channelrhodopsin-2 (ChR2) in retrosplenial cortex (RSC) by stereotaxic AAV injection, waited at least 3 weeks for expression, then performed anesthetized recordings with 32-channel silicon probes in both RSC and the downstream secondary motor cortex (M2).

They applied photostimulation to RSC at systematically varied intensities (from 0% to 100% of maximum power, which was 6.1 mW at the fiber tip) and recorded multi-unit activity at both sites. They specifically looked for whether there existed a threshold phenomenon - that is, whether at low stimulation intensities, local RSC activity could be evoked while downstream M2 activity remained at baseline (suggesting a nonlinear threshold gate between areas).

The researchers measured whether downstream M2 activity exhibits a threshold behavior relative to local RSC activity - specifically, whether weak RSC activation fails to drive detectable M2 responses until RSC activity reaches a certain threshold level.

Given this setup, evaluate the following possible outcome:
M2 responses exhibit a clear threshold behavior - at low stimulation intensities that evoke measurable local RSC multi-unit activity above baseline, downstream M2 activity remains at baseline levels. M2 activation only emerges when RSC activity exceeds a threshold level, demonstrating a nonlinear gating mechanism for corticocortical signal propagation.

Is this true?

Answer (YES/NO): NO